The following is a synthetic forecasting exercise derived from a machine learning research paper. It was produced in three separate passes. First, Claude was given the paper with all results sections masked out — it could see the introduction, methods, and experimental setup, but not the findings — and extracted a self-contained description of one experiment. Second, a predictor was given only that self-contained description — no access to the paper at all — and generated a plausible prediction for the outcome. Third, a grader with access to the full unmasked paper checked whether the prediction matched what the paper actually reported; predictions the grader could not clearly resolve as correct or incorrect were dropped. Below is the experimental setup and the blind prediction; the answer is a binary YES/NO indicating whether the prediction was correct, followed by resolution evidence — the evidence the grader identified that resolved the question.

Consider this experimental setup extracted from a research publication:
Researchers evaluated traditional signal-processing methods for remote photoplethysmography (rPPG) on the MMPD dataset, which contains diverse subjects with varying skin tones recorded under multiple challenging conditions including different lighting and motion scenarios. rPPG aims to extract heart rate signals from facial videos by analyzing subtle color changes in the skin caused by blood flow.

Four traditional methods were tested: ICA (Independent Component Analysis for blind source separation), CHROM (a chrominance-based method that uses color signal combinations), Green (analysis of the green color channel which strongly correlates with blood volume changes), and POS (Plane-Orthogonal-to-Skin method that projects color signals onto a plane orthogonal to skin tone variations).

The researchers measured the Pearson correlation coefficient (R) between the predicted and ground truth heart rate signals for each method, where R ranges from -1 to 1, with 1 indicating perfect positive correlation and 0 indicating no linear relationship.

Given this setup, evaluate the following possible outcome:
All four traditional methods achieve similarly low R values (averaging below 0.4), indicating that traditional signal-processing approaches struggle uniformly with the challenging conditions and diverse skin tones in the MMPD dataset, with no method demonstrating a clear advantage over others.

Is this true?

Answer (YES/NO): NO